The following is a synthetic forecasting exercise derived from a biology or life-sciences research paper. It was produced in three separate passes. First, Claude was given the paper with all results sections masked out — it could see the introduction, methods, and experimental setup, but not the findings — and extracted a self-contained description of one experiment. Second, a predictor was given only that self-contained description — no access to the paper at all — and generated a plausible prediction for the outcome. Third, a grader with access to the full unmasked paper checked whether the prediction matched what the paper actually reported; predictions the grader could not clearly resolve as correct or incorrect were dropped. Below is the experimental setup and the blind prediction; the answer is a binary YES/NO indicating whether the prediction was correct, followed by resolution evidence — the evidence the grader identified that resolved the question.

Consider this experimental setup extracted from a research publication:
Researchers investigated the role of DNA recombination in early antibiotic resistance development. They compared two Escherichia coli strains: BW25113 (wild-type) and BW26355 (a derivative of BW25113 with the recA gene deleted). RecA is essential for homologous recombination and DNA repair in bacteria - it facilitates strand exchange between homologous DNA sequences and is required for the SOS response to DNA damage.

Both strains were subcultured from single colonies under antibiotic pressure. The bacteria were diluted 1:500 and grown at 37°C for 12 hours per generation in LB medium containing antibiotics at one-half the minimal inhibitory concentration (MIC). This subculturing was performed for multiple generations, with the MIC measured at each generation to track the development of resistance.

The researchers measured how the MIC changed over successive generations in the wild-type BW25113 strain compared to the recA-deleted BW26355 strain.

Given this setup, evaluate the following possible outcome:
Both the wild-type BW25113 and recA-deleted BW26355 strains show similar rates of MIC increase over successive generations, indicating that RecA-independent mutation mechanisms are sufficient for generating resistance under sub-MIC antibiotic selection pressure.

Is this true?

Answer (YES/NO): NO